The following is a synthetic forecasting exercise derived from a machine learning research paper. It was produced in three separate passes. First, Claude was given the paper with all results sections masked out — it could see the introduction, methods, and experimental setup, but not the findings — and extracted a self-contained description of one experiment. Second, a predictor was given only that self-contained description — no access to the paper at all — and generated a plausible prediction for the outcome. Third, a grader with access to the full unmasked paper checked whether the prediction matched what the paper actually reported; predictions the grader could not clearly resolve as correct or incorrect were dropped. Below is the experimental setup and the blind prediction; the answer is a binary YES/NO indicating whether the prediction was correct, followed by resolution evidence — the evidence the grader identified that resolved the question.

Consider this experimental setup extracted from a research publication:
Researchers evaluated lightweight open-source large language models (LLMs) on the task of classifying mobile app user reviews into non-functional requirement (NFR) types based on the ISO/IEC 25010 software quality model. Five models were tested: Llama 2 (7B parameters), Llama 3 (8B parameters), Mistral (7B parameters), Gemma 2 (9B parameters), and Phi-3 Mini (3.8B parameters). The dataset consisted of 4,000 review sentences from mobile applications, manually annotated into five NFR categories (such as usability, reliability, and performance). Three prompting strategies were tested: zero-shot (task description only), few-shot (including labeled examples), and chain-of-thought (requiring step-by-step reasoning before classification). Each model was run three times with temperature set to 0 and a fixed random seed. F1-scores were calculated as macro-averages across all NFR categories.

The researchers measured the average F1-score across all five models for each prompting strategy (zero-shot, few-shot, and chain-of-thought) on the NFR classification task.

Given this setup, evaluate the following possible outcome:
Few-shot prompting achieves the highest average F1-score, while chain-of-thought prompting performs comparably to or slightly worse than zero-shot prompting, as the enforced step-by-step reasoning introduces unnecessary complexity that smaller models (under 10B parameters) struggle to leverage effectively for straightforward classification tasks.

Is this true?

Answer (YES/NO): NO